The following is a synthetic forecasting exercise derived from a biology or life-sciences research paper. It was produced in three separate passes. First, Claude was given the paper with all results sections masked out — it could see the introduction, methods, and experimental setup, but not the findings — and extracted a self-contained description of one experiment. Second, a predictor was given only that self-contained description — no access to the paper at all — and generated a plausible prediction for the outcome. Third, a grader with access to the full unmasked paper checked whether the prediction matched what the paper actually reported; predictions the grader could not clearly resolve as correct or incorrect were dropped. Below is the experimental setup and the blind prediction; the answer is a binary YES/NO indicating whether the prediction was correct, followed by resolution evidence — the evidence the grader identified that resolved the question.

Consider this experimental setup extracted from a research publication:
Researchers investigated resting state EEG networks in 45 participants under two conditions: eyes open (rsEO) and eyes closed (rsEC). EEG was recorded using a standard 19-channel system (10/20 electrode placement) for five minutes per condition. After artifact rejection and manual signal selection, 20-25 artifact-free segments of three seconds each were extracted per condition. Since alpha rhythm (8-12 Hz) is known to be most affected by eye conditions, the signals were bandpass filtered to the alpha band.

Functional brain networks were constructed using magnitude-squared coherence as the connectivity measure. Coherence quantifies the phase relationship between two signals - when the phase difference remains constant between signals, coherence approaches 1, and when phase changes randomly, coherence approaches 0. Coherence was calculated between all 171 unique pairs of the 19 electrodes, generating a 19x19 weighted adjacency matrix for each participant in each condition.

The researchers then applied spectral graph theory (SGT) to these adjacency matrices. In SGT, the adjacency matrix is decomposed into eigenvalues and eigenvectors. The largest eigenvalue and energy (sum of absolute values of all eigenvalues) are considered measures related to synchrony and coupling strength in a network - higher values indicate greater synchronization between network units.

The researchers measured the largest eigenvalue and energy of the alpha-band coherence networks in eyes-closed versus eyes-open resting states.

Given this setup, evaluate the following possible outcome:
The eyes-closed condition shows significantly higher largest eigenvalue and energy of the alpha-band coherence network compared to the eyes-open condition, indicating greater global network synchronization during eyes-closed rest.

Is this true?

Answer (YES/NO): YES